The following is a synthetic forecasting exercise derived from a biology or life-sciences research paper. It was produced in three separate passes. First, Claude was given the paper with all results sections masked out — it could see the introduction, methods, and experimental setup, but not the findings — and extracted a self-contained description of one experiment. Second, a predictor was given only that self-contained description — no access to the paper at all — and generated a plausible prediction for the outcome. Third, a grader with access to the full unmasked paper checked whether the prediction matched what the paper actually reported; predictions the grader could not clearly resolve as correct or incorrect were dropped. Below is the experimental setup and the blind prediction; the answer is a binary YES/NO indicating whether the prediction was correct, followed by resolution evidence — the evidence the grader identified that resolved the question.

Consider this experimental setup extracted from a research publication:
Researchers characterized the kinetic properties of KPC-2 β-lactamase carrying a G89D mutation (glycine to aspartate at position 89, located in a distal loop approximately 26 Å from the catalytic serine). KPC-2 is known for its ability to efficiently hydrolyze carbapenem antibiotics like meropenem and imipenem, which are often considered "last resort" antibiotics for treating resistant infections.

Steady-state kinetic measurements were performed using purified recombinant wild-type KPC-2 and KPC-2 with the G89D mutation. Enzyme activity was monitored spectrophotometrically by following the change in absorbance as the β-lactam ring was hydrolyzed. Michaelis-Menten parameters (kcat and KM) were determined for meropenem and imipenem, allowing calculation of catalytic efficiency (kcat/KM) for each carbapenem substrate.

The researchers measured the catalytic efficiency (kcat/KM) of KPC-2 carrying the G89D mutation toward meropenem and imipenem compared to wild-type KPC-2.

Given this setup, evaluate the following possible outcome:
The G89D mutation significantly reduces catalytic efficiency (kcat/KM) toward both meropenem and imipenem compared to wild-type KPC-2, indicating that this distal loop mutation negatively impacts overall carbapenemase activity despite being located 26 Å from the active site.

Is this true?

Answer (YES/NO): YES